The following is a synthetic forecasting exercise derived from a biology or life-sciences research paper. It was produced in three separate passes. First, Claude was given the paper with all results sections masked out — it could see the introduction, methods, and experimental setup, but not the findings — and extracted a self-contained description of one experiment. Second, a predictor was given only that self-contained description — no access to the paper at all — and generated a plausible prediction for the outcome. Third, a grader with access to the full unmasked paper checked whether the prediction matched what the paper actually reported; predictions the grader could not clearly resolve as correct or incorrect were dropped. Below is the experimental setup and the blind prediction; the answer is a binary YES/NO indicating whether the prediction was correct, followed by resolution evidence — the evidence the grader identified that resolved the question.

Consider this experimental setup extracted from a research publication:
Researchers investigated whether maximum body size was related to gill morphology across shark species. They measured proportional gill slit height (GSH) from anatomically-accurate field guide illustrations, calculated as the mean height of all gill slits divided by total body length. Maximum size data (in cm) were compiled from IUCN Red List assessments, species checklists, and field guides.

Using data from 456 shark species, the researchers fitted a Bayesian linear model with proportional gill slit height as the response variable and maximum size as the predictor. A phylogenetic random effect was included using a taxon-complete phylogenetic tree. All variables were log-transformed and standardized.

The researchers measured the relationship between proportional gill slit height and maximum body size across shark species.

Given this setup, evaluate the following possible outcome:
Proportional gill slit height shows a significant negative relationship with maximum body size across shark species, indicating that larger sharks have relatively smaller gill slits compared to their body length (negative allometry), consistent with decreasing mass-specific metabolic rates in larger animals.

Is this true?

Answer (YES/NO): NO